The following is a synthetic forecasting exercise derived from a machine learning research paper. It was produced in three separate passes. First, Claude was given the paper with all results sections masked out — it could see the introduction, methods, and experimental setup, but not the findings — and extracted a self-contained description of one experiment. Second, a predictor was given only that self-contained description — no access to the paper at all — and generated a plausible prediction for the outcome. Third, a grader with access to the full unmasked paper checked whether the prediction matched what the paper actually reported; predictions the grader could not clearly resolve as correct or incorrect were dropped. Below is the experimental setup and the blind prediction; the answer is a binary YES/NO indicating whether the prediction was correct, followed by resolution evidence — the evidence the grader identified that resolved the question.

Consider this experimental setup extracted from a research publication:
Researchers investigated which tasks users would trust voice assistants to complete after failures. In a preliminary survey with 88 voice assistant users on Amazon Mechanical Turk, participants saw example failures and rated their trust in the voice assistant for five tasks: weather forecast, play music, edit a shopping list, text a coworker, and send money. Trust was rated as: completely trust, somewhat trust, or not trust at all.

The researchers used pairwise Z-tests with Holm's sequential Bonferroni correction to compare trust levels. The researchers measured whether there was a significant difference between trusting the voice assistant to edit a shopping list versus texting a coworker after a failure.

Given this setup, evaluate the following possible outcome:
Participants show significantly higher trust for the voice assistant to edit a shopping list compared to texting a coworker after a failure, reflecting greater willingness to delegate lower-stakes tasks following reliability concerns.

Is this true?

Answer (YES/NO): NO